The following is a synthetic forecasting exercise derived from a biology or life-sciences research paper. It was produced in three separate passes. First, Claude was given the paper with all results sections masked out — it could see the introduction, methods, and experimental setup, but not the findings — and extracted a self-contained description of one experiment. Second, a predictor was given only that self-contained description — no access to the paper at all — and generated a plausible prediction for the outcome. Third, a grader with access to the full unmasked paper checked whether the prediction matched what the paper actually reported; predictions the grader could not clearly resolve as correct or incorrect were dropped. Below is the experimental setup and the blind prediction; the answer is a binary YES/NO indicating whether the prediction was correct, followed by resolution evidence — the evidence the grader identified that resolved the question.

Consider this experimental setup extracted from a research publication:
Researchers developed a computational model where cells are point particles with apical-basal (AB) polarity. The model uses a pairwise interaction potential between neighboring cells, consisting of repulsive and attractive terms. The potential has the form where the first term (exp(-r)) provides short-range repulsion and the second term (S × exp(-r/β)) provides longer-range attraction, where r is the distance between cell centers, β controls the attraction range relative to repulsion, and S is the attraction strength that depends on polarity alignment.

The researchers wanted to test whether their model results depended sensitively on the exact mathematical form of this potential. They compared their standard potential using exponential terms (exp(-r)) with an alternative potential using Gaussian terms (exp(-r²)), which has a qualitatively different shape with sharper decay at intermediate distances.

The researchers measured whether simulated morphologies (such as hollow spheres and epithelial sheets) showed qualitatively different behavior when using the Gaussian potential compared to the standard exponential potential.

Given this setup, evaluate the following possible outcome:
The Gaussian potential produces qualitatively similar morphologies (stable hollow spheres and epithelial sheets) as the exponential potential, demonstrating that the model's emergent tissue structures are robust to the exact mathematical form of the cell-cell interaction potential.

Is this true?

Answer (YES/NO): YES